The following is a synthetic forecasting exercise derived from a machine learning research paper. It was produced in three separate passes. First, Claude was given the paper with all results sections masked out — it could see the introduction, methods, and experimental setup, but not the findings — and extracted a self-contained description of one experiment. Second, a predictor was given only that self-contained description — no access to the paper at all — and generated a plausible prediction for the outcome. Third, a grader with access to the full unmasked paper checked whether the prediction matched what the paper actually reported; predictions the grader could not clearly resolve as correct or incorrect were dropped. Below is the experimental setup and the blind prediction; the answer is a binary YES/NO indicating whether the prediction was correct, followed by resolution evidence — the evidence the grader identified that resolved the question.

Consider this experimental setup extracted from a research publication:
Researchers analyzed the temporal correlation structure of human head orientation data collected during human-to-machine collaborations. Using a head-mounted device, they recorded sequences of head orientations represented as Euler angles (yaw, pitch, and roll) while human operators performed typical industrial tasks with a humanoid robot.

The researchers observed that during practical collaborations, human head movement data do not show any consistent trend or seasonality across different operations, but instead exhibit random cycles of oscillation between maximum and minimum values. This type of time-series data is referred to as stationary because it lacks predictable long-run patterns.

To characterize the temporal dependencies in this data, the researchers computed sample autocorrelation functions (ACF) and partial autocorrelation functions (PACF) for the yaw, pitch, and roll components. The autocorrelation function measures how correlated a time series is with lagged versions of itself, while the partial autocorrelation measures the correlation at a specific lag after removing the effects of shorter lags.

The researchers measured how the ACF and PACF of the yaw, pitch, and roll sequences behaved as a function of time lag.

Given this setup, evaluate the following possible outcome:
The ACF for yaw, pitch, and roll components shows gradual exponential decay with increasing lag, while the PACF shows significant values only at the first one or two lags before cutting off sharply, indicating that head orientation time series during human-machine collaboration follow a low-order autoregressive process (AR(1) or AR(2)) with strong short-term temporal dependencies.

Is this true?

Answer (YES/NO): NO